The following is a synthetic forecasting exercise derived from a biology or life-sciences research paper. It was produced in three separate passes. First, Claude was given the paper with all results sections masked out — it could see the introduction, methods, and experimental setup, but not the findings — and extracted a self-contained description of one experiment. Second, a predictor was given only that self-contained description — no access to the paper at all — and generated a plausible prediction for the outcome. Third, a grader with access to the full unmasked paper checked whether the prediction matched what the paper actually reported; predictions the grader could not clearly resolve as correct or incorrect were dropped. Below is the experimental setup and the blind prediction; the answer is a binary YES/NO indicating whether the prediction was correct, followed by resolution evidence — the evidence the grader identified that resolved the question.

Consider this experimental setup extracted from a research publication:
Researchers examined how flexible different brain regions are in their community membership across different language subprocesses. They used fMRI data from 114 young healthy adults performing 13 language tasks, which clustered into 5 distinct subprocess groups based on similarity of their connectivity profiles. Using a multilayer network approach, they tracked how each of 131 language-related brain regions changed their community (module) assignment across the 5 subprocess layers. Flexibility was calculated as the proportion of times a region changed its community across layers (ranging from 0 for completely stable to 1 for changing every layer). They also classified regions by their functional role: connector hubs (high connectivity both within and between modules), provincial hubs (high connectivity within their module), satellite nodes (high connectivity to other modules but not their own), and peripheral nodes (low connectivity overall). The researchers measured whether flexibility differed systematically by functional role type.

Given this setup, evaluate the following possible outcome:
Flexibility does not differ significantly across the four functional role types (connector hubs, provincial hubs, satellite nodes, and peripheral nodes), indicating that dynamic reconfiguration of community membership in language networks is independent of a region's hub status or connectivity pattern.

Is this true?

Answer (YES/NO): NO